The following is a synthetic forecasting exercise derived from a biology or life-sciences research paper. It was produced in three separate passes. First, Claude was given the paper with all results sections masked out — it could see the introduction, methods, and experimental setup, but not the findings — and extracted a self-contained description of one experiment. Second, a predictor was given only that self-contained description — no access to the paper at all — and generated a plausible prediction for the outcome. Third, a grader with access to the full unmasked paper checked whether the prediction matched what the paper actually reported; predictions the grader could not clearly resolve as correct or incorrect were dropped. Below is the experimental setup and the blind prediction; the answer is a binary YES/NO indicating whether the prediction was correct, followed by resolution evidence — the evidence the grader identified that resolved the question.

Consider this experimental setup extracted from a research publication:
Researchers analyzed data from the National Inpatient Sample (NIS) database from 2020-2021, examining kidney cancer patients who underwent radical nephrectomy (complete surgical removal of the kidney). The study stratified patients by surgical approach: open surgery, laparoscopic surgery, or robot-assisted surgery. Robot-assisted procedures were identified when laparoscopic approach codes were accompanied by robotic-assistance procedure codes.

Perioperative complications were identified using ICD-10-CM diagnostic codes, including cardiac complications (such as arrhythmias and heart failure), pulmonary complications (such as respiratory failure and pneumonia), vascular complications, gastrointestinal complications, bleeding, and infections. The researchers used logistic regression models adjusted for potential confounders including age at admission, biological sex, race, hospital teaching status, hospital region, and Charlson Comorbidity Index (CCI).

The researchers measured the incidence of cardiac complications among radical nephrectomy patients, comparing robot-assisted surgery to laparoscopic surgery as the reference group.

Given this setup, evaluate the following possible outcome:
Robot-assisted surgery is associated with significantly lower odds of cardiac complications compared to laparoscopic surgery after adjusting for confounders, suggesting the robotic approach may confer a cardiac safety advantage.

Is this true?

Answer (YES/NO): NO